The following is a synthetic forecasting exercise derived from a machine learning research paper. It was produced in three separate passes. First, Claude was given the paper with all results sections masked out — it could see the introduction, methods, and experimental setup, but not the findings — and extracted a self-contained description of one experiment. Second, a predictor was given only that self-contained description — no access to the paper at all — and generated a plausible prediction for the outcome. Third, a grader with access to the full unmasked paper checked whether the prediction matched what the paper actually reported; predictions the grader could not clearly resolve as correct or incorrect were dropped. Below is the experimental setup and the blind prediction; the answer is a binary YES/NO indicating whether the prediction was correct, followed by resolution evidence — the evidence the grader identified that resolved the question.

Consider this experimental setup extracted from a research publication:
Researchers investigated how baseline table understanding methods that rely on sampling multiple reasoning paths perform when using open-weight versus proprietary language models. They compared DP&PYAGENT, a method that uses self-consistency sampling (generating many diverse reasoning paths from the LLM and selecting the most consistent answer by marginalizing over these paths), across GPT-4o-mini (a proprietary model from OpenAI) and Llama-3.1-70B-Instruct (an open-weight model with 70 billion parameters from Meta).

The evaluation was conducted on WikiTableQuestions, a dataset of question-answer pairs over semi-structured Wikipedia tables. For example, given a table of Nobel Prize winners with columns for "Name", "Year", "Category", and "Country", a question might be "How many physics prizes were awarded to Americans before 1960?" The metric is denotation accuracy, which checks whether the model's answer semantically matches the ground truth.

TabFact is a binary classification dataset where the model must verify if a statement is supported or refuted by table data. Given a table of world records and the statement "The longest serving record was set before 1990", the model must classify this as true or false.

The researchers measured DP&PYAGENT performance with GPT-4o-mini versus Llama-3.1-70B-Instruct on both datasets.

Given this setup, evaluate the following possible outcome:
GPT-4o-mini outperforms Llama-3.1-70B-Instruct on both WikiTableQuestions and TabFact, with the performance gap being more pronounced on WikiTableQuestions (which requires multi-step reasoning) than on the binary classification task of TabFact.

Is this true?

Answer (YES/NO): YES